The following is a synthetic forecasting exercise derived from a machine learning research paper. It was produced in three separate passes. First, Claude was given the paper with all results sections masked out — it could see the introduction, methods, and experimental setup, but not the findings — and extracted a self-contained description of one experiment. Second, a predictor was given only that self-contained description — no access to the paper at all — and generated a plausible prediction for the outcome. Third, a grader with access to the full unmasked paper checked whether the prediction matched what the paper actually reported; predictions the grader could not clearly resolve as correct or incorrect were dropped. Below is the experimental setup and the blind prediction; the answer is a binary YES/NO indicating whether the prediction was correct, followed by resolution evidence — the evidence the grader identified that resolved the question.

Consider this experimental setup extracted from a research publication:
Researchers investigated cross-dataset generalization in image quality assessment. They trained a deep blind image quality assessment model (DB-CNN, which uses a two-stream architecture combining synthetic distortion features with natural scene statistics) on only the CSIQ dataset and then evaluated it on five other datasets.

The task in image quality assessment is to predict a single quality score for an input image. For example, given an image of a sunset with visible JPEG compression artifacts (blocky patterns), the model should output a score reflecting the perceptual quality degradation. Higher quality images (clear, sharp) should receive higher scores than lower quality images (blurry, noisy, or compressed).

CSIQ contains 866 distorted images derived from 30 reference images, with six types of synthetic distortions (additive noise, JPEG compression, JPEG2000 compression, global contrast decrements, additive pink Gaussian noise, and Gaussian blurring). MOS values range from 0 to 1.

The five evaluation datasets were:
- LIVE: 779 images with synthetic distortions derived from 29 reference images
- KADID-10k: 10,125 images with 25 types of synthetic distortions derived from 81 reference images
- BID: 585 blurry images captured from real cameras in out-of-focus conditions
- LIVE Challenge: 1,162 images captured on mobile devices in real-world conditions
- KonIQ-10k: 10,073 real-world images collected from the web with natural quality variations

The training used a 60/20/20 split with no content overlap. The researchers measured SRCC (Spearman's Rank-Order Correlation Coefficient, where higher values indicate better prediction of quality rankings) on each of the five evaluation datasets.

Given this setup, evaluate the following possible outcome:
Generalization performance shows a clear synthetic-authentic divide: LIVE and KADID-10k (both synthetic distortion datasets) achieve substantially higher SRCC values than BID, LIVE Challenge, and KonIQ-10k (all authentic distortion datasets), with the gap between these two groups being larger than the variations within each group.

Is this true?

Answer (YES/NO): NO